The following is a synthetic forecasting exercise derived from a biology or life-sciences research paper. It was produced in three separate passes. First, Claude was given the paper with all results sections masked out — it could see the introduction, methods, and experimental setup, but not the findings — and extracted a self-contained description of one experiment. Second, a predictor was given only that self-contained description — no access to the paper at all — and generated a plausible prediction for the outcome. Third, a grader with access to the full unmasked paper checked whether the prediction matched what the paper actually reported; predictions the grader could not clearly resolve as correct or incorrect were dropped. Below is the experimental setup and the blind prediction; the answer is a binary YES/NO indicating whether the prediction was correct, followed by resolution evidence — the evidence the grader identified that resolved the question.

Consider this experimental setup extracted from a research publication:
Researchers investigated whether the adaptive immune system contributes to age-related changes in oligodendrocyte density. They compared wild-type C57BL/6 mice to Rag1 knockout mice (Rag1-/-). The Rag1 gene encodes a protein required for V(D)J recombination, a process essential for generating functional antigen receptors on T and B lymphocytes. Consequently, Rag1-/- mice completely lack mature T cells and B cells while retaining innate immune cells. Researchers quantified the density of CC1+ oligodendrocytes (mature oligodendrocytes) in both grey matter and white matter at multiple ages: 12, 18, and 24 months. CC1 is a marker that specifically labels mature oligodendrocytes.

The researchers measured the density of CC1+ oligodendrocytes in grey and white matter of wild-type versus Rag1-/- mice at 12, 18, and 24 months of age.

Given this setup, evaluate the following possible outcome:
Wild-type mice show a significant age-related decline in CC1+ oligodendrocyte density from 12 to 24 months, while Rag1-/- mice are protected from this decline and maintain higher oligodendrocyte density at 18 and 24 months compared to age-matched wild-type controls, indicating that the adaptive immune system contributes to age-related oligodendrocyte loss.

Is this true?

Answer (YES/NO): YES